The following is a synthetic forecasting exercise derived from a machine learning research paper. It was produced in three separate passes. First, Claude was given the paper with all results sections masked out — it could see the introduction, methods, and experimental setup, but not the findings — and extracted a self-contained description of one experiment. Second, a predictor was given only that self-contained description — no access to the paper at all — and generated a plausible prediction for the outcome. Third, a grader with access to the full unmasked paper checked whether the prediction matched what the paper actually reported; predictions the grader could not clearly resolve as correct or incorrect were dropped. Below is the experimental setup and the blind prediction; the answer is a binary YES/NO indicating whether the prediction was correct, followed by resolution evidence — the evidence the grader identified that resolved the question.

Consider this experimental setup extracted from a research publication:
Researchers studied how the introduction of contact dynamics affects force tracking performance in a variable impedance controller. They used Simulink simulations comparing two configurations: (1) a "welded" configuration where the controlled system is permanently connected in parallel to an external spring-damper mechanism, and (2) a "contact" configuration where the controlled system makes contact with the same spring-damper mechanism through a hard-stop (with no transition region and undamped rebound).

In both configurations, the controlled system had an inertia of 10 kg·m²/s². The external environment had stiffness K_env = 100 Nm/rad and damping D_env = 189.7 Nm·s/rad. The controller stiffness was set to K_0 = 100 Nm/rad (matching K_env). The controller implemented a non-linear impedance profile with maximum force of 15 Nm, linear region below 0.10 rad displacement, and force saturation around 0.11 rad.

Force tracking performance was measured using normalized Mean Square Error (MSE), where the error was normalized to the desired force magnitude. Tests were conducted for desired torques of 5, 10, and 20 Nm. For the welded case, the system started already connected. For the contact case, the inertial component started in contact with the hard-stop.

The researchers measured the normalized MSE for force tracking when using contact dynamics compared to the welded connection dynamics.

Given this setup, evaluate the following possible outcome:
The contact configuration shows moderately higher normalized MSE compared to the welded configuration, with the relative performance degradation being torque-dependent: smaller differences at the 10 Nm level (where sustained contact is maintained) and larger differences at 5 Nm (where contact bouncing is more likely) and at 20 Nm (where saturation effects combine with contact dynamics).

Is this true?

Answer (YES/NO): NO